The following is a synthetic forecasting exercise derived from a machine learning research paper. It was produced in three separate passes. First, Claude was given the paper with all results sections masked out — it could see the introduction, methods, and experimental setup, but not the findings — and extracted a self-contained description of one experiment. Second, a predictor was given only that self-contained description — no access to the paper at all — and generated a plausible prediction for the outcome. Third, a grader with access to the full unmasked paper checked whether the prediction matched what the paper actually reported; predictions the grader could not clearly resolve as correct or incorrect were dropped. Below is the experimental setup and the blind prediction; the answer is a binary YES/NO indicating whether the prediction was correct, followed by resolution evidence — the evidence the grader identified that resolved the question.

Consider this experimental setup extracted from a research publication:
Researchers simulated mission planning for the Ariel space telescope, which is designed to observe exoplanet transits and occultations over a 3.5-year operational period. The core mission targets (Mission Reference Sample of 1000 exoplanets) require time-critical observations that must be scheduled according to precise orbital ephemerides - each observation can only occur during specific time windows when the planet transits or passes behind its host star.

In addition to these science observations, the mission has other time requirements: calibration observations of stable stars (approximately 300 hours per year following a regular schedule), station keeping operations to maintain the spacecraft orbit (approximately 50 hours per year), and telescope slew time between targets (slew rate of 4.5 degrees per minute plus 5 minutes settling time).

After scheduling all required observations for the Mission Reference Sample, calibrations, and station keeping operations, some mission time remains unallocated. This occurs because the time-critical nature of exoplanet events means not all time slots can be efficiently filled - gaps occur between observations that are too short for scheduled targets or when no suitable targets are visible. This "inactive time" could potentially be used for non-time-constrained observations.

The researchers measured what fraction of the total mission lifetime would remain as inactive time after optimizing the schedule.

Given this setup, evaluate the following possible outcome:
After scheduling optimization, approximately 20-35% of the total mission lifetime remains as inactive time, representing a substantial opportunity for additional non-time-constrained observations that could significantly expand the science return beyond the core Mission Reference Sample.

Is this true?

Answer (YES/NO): YES